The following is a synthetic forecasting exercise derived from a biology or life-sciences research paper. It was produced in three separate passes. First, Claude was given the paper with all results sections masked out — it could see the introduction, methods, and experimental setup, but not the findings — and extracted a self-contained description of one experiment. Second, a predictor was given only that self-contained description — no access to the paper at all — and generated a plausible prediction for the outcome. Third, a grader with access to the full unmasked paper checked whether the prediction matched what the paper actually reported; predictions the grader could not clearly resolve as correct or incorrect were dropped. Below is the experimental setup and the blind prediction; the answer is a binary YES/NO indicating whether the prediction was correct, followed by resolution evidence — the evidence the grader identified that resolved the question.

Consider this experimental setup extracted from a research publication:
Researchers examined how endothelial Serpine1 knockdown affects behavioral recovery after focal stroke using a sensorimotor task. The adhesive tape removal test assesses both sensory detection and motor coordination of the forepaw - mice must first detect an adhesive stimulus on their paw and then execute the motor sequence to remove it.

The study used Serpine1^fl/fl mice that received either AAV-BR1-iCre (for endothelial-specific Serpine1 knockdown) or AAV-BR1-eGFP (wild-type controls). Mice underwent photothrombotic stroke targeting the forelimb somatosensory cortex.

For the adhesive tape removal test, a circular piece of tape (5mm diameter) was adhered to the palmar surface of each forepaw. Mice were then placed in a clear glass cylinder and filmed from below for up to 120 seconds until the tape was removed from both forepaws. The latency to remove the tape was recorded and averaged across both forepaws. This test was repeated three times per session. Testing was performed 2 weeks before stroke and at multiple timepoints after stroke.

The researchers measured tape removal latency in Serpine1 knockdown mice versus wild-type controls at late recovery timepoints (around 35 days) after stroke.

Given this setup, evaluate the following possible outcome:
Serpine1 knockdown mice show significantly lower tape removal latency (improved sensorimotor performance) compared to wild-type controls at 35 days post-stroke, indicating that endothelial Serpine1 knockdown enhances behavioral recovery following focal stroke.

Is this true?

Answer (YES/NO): YES